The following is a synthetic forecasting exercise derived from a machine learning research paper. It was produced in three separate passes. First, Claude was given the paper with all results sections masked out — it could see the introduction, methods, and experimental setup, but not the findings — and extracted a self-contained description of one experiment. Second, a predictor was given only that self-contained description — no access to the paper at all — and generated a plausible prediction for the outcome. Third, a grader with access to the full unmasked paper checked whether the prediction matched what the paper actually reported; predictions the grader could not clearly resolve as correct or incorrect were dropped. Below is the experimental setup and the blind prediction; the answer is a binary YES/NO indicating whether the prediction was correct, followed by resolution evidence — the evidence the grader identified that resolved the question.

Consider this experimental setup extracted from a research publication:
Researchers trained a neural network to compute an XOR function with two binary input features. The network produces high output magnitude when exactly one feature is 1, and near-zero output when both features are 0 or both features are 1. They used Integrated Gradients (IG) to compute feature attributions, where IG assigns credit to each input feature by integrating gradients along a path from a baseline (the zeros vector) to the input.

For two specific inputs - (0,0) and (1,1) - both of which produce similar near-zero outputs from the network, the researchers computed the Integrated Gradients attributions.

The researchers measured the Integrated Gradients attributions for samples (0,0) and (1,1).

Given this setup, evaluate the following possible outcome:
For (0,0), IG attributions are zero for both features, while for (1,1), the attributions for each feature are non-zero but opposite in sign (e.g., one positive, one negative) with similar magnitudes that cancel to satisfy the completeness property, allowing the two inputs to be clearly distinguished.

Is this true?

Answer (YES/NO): NO